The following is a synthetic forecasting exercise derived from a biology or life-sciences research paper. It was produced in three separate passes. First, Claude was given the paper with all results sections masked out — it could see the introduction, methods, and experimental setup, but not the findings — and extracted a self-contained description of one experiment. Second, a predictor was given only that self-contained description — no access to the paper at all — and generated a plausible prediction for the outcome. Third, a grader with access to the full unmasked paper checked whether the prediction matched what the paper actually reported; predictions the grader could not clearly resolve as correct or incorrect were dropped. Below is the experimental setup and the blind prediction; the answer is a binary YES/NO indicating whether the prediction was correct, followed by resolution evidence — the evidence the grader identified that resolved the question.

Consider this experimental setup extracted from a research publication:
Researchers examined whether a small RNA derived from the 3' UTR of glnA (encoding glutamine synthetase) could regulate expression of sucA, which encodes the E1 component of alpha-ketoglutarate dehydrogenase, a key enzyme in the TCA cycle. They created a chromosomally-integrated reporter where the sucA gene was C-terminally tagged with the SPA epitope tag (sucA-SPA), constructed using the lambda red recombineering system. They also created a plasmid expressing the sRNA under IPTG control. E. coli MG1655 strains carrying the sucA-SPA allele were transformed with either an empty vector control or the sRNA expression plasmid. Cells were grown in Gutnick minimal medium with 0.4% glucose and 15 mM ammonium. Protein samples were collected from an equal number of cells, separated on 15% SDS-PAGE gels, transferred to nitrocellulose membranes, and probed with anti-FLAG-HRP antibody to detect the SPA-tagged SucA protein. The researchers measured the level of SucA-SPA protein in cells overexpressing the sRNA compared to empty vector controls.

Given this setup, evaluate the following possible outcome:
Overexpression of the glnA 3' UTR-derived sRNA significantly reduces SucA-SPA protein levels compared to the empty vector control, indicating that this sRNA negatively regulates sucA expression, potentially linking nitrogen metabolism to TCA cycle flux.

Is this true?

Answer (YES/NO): YES